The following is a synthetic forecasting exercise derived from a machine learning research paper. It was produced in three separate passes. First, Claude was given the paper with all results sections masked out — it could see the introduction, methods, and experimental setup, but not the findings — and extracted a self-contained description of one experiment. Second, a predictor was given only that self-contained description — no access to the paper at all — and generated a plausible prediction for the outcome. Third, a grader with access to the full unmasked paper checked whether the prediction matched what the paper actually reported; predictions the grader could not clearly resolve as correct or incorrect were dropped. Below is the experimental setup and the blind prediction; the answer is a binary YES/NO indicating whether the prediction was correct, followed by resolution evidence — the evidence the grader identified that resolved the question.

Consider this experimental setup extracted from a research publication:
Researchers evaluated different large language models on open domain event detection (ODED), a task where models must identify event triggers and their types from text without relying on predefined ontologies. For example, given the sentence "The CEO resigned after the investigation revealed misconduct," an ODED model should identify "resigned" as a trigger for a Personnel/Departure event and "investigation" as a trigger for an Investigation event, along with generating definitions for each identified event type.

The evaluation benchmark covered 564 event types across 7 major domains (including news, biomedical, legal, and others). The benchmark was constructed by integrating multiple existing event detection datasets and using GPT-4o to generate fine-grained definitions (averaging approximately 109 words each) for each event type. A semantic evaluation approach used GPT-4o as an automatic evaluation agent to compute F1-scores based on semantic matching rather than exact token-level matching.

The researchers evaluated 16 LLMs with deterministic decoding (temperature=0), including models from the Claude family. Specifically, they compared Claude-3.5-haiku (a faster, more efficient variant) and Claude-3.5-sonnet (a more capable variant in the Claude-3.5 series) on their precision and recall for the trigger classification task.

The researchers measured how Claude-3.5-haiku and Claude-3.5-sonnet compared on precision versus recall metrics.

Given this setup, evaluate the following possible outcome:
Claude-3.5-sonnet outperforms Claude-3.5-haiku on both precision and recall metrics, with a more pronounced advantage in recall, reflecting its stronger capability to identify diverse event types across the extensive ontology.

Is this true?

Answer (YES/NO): NO